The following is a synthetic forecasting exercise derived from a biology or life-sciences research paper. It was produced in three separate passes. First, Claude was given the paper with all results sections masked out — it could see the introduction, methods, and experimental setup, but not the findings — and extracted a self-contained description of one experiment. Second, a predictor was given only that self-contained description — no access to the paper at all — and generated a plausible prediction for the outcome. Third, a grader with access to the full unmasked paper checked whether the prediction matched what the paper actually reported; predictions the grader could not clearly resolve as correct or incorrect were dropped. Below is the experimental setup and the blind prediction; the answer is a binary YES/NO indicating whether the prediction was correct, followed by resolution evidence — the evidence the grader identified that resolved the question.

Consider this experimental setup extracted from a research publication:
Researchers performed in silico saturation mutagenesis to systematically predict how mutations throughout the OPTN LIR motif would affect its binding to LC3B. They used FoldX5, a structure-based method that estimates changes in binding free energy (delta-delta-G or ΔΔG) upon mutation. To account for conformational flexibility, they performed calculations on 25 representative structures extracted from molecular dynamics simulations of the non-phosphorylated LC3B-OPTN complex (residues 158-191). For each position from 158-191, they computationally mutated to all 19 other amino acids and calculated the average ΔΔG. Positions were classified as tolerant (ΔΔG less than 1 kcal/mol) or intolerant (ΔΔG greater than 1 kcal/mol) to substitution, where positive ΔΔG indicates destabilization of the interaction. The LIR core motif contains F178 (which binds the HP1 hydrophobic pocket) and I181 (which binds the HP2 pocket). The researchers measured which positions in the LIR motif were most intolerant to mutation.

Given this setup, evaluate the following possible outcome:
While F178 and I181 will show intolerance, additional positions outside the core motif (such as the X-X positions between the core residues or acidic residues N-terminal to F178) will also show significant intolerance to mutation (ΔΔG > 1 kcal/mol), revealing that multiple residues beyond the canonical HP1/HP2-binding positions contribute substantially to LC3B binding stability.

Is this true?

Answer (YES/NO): YES